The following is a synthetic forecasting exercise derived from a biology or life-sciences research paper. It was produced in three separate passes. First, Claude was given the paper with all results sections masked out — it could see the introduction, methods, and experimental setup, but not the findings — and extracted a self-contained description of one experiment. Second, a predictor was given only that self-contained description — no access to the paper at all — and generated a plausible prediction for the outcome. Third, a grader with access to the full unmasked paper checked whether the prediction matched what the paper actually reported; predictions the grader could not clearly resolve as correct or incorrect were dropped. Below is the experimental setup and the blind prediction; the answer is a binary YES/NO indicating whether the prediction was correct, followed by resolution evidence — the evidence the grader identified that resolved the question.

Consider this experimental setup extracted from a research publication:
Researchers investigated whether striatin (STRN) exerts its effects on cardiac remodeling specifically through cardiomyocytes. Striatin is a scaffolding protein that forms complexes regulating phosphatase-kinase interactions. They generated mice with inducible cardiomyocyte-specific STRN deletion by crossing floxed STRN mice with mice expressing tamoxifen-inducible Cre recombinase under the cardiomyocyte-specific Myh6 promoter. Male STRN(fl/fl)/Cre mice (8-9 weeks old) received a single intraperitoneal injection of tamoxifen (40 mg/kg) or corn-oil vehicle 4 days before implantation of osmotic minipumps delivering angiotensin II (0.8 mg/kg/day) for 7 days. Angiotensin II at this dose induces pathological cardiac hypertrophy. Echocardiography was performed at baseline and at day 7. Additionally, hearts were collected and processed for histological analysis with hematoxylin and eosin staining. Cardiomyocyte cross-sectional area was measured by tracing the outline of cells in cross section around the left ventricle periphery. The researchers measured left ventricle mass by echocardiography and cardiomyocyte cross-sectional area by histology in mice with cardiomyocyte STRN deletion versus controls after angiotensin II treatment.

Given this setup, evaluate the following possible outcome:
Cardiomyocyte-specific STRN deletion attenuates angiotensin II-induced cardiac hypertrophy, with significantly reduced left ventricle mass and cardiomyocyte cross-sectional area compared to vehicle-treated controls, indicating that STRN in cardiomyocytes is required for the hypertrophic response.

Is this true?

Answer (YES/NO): YES